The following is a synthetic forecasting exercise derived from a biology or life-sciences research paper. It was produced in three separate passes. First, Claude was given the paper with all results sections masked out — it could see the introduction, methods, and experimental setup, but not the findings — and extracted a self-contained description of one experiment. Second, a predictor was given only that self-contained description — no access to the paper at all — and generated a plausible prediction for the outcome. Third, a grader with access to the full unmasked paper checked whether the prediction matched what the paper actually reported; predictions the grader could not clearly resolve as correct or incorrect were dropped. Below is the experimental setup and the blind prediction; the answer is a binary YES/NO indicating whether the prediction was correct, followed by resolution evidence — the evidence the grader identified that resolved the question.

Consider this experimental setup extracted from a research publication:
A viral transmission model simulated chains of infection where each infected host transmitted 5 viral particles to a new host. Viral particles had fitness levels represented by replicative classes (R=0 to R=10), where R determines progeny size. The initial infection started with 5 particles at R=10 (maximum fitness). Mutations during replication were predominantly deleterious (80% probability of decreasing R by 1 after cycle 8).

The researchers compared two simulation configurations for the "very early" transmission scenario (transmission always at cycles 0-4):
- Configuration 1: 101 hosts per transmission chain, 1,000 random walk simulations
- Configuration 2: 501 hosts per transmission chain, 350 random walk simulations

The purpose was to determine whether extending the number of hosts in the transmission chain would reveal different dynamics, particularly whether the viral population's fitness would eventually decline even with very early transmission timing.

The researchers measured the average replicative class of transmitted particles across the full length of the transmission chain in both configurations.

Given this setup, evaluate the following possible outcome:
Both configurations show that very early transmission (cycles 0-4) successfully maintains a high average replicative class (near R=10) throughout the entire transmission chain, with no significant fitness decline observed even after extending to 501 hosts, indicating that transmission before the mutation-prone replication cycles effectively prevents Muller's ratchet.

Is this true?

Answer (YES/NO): NO